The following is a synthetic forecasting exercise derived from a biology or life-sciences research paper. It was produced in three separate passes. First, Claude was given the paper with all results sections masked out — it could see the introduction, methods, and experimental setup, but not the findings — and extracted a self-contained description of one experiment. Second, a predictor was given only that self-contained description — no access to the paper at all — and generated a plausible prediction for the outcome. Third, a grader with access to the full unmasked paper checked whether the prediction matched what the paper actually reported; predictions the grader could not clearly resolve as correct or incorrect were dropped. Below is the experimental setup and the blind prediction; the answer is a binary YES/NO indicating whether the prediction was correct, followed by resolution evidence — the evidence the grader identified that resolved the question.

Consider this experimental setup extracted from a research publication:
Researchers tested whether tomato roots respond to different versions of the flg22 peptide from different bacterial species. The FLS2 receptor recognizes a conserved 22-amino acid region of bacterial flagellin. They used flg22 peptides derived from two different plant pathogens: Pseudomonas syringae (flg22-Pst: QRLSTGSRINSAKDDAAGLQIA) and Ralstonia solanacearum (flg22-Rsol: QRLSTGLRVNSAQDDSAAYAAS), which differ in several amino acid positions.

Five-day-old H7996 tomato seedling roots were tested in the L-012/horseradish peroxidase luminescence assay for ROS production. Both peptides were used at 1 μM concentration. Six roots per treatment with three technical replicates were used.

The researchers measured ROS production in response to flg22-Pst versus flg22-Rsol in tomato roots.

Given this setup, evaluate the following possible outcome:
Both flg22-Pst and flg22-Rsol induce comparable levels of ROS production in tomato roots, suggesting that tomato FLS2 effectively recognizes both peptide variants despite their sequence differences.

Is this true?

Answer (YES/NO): NO